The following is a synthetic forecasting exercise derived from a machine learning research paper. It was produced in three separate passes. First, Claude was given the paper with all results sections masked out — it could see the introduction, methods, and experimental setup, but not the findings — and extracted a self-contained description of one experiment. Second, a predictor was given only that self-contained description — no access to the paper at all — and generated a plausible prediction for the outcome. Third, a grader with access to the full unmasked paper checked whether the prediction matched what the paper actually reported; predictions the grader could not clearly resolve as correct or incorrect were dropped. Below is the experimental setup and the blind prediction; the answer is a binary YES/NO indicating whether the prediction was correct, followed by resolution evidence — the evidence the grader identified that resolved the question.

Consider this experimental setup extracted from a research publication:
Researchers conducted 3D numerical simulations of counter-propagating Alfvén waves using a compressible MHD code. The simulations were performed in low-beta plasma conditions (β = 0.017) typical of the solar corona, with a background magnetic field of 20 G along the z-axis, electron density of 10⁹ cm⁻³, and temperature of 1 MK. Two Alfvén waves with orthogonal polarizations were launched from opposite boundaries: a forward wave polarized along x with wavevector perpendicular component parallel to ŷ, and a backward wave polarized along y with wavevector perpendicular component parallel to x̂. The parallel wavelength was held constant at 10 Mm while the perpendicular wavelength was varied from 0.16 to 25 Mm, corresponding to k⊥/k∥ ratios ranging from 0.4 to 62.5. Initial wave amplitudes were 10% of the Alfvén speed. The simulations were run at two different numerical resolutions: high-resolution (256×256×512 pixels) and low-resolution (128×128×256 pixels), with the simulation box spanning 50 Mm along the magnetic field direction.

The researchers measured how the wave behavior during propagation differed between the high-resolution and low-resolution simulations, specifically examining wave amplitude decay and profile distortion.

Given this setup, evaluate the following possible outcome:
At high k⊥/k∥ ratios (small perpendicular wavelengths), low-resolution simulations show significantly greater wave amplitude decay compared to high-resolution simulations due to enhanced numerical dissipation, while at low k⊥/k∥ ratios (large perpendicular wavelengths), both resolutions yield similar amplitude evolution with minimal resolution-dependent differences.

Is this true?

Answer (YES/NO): NO